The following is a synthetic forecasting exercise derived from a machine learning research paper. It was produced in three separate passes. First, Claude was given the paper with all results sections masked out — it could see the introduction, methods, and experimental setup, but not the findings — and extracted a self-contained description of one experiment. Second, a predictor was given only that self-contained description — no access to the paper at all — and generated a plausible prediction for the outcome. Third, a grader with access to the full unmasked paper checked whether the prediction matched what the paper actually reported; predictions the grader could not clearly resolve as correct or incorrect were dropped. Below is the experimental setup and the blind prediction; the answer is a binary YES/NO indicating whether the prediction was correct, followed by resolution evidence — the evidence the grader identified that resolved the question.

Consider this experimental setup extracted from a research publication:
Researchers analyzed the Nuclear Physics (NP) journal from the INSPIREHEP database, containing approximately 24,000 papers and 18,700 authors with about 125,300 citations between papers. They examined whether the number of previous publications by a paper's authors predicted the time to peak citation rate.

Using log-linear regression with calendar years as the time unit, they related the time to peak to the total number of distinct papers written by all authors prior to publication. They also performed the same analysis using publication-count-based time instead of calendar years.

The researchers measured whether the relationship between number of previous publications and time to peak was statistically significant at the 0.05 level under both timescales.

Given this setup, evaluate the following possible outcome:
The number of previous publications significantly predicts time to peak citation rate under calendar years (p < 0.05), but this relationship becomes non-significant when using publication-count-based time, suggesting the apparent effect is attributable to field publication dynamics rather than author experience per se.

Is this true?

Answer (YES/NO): YES